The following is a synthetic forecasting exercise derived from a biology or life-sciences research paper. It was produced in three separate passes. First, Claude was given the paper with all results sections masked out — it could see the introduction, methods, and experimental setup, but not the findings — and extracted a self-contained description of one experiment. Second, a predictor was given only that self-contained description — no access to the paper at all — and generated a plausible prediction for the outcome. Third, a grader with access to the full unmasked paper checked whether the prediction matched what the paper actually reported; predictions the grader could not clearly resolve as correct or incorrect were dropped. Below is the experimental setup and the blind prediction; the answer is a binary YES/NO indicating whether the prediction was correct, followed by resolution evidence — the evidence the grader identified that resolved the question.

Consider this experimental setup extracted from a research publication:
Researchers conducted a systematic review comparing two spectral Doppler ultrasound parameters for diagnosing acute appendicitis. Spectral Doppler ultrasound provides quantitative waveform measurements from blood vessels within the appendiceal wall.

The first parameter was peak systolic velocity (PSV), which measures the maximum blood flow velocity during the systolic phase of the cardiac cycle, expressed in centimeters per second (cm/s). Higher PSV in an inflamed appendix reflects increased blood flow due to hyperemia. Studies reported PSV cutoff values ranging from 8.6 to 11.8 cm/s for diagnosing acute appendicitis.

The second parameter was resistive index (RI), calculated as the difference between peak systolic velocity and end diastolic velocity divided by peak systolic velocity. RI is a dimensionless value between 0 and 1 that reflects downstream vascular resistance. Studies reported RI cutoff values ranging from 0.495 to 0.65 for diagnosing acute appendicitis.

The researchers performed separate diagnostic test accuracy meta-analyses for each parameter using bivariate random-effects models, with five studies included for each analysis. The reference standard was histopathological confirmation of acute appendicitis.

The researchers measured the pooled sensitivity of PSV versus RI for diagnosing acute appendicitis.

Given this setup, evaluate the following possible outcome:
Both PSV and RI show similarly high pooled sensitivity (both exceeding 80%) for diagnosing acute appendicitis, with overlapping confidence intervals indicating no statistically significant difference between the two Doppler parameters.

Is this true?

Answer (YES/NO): NO